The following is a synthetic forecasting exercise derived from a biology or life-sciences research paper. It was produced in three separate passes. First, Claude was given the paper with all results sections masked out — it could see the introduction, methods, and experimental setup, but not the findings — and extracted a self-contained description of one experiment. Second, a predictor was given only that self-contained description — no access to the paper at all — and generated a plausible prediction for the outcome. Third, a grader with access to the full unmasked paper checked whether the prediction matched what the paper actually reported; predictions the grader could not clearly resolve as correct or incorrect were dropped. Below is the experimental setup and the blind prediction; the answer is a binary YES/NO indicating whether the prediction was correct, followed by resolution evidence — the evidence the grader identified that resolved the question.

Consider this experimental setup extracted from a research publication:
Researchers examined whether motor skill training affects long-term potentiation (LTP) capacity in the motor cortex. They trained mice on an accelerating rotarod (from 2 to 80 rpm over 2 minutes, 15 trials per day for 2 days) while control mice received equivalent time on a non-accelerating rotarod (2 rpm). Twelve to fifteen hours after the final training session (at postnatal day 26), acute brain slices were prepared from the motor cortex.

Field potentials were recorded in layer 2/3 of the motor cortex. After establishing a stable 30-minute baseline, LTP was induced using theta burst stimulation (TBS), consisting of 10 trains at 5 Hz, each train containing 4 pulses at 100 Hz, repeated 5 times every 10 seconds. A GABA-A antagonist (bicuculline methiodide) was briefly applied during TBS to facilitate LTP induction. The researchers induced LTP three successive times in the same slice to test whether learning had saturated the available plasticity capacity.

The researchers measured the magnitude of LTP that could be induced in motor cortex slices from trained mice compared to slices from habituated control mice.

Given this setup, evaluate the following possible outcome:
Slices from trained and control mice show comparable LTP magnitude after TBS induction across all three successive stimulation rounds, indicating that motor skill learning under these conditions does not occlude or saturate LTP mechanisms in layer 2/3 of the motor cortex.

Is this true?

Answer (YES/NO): NO